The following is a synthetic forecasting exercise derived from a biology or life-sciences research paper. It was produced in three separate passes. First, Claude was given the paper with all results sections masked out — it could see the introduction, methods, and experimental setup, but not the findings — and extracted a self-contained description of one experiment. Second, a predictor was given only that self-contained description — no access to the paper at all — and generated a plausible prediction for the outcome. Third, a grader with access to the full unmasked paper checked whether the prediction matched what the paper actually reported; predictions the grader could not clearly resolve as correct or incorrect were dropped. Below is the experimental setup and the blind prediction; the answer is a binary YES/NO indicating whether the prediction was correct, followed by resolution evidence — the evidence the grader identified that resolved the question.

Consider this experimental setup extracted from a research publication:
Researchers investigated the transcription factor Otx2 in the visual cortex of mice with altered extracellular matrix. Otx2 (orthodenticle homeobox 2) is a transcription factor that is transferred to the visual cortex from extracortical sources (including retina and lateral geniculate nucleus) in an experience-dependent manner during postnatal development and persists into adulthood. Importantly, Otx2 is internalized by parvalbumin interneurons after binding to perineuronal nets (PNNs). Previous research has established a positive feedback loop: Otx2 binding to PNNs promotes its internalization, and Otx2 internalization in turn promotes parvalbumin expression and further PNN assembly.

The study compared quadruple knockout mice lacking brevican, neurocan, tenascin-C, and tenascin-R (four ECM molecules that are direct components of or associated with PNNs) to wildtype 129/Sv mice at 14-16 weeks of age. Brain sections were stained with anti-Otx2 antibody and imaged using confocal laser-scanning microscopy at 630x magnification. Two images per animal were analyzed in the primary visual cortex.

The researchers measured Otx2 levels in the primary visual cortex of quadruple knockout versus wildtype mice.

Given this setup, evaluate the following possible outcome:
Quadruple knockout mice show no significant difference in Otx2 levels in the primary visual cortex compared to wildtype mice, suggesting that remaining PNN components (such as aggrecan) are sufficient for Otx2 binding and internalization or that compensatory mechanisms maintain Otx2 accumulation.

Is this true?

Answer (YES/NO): NO